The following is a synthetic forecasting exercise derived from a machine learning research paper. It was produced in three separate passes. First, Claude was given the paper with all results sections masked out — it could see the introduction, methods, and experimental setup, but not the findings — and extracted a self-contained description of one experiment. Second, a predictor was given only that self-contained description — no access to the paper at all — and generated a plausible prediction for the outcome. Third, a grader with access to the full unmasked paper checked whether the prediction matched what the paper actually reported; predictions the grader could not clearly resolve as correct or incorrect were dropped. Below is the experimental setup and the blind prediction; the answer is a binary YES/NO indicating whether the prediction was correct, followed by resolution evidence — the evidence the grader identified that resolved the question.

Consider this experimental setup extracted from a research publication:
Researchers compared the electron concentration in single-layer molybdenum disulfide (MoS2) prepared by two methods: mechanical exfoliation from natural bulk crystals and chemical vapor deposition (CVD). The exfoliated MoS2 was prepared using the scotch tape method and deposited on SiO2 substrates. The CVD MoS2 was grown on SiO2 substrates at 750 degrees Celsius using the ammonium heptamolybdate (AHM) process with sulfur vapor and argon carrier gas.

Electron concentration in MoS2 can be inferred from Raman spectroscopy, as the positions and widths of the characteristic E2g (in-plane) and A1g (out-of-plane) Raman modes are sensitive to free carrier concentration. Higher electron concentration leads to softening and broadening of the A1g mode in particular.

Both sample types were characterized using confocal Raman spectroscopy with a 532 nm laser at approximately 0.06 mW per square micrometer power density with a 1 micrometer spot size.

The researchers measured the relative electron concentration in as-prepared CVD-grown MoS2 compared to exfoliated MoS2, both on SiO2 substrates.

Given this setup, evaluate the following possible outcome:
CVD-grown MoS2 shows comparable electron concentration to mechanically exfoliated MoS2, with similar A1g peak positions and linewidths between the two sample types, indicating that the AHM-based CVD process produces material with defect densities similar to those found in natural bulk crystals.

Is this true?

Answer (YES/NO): NO